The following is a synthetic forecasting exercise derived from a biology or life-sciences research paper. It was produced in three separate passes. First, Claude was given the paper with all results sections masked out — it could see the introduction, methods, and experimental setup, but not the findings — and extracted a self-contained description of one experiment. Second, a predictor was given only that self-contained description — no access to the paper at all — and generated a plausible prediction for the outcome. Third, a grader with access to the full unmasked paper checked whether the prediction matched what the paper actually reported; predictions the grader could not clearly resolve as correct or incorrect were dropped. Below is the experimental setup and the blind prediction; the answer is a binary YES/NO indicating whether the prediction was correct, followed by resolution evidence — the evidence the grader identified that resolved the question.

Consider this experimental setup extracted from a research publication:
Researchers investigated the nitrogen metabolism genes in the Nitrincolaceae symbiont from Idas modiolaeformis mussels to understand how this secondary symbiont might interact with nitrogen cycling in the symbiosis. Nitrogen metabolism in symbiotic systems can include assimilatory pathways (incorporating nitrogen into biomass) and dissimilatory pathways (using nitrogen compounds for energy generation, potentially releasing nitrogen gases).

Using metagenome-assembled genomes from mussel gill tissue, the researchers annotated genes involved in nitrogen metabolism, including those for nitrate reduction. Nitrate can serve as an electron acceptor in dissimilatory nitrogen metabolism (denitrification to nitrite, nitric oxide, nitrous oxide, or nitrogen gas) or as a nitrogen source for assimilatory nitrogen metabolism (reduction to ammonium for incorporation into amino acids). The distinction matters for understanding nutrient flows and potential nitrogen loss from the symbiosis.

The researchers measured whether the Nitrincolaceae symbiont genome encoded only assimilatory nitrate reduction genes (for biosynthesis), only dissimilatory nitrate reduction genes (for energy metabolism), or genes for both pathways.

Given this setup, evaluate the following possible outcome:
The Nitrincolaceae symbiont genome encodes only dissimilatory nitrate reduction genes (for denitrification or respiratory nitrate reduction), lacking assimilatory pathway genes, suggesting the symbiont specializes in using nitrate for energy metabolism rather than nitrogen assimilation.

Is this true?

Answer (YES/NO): YES